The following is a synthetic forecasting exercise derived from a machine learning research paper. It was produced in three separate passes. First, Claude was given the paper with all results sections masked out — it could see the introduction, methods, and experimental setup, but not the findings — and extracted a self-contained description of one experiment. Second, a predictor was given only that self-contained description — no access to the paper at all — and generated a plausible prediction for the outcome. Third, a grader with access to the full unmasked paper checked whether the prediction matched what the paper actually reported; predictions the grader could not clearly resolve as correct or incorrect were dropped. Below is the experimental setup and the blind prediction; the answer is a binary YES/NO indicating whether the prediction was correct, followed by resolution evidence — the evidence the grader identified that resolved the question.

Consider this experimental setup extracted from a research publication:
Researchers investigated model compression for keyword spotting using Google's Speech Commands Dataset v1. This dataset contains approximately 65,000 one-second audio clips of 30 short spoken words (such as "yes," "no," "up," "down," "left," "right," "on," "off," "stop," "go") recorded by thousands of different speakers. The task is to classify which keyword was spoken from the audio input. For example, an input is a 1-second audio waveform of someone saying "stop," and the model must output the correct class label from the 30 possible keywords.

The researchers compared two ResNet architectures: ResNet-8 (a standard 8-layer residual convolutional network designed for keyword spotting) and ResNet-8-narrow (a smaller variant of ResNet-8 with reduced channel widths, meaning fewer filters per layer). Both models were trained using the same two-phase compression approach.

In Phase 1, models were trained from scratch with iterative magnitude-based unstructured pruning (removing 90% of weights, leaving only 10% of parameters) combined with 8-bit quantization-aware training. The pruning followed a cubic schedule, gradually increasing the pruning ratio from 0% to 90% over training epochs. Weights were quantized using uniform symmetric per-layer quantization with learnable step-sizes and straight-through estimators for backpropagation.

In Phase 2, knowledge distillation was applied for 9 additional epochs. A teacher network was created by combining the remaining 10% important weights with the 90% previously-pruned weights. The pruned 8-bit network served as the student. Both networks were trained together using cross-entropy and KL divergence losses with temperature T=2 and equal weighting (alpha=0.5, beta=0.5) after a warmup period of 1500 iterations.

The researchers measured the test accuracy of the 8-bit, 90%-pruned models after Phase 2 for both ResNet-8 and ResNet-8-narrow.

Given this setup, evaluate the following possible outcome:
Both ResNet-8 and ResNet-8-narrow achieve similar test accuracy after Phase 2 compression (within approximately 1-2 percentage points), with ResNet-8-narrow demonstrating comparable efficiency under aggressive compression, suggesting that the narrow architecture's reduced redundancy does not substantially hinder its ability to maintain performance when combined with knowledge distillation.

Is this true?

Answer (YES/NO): NO